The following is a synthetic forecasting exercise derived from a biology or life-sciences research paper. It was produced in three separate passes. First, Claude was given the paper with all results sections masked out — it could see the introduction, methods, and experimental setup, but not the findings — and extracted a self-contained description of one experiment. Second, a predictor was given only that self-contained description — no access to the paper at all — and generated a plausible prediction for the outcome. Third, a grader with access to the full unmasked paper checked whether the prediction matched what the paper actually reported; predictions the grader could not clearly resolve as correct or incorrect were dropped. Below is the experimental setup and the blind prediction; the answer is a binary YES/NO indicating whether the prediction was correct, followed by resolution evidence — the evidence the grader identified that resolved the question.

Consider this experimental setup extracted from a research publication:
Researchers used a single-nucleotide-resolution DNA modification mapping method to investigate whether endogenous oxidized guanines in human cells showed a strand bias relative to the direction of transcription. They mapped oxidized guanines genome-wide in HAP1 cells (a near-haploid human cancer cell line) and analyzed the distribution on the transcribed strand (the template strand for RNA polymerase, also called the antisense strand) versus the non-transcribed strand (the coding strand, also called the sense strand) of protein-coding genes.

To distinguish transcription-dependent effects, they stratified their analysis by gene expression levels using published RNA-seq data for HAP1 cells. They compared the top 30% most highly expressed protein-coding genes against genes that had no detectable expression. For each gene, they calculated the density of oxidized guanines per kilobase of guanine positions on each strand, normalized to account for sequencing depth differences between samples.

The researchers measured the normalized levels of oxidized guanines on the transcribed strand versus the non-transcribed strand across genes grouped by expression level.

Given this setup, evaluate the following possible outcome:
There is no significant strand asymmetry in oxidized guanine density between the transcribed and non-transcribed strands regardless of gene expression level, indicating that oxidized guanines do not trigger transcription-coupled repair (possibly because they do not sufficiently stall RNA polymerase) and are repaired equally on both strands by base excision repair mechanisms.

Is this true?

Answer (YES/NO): NO